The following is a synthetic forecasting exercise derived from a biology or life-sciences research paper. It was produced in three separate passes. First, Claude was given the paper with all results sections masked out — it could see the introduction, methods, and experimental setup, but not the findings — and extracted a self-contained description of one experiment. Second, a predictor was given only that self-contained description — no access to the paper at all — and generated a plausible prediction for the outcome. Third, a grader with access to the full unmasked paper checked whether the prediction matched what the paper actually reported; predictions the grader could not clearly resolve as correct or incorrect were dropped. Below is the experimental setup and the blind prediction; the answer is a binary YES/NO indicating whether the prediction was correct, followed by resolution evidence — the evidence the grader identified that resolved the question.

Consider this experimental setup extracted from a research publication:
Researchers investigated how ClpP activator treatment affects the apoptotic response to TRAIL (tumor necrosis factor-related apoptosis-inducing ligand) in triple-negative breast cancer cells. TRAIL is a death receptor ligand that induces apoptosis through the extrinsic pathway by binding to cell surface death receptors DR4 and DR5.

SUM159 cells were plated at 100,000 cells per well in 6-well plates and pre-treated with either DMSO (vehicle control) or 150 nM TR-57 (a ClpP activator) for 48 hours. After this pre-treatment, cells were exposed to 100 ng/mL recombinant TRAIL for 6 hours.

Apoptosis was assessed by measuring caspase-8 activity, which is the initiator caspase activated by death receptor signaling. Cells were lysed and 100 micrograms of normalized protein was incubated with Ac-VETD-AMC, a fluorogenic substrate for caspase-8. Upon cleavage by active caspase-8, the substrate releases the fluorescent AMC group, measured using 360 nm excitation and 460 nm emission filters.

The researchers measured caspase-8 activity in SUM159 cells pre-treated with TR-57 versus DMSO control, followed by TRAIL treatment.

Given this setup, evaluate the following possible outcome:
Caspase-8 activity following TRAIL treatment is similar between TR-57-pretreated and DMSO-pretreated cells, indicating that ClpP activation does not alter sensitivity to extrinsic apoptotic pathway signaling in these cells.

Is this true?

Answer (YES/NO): NO